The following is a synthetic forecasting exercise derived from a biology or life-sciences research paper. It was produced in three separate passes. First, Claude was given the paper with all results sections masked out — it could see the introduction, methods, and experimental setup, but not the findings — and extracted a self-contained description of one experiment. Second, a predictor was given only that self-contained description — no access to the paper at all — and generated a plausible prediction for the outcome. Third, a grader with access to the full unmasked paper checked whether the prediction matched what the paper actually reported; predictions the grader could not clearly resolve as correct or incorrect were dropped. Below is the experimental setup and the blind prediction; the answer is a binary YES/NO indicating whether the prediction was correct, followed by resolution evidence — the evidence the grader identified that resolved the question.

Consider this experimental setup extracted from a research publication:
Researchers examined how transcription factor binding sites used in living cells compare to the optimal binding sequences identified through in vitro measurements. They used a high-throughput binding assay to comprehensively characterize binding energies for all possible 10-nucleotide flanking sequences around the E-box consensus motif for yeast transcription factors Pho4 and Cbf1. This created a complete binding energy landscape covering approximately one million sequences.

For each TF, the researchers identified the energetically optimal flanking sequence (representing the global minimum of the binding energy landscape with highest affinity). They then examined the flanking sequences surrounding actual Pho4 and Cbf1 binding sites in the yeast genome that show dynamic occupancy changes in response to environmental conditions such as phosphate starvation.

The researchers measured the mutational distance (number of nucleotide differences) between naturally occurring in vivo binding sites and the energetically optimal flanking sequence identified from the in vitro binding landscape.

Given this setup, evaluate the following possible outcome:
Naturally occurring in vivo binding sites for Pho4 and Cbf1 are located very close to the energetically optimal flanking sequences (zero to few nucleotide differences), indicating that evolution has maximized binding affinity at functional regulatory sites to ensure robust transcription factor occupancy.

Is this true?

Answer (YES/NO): NO